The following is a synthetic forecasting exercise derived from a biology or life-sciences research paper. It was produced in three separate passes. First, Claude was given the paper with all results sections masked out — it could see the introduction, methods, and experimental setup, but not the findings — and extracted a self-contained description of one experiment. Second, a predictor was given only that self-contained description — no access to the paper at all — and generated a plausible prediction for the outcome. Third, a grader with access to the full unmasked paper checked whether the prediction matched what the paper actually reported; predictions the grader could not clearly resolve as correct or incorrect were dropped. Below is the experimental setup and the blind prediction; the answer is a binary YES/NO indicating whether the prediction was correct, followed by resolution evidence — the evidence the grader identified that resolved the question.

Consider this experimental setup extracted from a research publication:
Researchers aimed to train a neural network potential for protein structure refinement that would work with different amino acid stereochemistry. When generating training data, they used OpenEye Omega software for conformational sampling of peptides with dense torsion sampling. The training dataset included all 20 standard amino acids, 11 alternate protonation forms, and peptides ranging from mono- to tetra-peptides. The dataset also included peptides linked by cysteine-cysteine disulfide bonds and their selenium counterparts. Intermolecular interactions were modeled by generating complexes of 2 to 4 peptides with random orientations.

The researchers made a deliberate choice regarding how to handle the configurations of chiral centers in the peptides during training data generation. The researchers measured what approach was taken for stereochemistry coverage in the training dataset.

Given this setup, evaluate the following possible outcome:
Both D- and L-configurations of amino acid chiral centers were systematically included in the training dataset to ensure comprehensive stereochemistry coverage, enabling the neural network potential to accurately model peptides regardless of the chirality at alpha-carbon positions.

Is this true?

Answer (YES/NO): YES